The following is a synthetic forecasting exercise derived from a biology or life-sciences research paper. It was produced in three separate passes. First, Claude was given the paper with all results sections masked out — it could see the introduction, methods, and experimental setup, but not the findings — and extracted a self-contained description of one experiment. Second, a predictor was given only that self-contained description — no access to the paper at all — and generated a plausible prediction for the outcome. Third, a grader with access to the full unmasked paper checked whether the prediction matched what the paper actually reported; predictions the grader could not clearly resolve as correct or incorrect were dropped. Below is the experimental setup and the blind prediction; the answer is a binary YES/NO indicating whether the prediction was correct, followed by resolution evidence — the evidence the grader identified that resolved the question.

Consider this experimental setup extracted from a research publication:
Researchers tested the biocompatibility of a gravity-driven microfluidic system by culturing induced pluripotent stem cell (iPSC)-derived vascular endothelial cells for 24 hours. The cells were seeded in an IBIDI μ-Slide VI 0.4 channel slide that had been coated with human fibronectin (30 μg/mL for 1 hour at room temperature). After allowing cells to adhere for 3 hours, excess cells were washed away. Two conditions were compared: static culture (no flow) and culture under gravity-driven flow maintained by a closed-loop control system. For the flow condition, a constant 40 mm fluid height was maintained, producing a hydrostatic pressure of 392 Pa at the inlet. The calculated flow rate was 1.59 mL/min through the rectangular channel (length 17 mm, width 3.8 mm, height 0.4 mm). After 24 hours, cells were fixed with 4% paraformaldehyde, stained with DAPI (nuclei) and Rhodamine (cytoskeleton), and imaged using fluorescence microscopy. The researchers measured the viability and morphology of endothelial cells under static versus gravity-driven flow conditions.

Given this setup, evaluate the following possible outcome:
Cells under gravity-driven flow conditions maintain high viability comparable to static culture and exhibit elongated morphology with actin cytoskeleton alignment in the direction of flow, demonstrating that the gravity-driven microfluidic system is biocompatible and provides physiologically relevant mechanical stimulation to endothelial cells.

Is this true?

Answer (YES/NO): NO